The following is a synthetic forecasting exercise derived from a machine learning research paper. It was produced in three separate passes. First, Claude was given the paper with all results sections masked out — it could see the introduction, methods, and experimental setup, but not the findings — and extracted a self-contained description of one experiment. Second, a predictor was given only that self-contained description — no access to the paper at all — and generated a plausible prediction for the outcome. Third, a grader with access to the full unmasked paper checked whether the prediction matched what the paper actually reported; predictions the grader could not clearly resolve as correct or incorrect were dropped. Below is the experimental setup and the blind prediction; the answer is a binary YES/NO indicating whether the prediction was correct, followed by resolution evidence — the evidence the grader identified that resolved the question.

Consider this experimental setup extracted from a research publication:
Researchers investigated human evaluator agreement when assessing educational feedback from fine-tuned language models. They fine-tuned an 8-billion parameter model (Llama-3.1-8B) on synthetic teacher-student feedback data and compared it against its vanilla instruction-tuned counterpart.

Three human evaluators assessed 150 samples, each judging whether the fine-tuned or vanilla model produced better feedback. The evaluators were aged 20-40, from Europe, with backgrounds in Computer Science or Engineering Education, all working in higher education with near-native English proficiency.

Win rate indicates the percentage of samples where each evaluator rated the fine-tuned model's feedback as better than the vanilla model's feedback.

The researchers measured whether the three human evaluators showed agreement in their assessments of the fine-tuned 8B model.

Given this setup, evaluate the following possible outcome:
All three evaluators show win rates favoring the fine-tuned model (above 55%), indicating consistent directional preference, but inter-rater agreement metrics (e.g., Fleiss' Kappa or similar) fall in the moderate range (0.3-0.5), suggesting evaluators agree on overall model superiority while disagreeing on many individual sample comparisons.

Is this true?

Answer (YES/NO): NO